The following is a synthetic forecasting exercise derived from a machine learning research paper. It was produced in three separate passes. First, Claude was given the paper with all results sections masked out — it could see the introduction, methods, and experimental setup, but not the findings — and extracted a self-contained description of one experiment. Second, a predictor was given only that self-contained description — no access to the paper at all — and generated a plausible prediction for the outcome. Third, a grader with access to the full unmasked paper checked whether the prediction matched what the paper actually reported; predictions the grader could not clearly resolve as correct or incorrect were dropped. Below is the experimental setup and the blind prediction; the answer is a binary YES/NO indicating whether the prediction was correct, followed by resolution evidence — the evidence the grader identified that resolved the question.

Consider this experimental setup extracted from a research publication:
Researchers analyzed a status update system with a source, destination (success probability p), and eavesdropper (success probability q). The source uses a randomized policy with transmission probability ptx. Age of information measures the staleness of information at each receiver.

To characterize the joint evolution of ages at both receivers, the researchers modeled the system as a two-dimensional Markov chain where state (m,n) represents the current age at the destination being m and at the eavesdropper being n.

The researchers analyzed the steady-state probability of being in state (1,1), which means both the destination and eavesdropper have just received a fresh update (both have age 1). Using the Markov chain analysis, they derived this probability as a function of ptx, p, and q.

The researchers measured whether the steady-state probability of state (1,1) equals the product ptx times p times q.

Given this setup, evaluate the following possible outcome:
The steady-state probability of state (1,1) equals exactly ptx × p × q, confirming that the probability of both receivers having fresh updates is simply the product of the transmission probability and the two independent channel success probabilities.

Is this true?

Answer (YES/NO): YES